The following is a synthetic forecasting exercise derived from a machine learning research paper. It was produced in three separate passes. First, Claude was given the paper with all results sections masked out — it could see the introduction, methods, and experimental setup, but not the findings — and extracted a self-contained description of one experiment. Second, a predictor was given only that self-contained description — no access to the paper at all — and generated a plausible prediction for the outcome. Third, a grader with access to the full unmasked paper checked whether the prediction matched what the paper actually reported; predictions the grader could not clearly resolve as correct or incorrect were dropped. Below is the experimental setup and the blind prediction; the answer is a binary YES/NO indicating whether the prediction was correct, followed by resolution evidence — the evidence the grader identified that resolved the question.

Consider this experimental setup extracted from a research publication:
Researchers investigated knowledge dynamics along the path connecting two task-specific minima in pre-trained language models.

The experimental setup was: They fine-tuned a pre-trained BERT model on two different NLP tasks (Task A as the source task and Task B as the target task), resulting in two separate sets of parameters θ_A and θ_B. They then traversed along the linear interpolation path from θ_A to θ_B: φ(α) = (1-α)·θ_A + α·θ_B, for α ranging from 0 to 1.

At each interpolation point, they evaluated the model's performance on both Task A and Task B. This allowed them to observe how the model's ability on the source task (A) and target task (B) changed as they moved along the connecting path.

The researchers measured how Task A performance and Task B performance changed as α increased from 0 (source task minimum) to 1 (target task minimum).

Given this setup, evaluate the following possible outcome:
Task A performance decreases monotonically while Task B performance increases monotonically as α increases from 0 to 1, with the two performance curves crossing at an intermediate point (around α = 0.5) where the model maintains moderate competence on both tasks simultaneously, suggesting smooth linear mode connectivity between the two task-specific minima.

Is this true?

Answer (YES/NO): NO